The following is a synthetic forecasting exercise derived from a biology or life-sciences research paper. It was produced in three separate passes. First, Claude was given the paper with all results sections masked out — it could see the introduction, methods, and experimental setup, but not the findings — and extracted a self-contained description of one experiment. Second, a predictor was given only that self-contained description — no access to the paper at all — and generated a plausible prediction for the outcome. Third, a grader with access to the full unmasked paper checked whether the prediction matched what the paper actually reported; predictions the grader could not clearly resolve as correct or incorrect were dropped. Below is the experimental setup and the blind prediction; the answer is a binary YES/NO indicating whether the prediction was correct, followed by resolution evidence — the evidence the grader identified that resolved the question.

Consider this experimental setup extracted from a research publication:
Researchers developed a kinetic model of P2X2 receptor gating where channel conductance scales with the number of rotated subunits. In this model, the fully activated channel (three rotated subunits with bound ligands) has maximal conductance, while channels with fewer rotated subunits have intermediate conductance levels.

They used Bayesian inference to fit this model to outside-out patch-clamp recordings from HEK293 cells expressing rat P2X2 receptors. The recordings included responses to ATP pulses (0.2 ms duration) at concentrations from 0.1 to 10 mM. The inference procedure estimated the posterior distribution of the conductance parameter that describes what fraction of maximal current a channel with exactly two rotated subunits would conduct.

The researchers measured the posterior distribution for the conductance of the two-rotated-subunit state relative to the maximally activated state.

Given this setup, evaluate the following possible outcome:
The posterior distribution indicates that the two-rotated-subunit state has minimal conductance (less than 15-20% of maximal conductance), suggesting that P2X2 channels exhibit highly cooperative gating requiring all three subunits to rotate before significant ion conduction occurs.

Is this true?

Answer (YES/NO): NO